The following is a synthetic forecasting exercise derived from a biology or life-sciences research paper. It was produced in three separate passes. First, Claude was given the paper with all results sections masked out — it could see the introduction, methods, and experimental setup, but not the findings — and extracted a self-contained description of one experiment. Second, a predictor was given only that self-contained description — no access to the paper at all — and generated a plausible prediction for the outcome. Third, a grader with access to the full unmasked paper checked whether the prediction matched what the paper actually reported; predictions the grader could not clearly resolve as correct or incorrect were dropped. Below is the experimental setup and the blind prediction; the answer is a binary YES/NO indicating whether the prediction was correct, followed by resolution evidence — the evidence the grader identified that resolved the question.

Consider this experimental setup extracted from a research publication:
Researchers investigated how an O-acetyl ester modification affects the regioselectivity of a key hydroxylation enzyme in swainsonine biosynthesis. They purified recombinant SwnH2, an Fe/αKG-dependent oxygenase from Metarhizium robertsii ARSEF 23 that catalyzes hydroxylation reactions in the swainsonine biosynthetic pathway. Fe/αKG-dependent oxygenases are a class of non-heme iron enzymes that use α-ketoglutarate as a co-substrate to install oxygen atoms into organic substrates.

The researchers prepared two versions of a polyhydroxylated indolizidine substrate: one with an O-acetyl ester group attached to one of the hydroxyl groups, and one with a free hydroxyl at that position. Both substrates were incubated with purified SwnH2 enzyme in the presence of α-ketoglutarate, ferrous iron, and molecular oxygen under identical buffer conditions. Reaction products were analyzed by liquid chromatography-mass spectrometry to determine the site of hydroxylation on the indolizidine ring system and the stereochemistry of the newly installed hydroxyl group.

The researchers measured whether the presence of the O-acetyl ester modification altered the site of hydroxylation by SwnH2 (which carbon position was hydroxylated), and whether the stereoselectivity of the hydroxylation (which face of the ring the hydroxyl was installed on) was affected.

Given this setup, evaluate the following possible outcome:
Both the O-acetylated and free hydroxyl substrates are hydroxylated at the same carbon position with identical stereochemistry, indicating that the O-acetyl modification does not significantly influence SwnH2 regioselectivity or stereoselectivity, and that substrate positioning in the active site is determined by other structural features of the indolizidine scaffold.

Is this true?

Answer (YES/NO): NO